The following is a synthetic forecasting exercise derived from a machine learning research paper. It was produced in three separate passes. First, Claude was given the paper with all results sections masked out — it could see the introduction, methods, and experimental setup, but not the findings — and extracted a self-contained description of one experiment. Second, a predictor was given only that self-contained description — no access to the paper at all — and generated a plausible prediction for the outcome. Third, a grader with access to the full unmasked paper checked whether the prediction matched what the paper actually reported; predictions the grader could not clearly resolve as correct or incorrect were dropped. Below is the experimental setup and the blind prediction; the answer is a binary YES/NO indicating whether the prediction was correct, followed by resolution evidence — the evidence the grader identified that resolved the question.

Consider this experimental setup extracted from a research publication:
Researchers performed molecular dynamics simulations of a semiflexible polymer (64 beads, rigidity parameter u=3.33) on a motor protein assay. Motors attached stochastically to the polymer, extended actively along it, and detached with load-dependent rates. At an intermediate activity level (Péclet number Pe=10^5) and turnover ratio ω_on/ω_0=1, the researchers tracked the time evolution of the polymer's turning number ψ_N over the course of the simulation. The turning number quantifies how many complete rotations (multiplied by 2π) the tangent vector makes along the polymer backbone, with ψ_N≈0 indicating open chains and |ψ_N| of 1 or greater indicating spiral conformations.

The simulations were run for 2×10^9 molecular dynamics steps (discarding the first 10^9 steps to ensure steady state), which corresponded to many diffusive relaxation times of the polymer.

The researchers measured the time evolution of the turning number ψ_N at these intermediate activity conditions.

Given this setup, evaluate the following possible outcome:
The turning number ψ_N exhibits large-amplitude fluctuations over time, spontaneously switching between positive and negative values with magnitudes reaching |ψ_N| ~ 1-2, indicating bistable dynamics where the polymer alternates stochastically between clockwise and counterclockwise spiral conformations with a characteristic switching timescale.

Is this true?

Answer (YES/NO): NO